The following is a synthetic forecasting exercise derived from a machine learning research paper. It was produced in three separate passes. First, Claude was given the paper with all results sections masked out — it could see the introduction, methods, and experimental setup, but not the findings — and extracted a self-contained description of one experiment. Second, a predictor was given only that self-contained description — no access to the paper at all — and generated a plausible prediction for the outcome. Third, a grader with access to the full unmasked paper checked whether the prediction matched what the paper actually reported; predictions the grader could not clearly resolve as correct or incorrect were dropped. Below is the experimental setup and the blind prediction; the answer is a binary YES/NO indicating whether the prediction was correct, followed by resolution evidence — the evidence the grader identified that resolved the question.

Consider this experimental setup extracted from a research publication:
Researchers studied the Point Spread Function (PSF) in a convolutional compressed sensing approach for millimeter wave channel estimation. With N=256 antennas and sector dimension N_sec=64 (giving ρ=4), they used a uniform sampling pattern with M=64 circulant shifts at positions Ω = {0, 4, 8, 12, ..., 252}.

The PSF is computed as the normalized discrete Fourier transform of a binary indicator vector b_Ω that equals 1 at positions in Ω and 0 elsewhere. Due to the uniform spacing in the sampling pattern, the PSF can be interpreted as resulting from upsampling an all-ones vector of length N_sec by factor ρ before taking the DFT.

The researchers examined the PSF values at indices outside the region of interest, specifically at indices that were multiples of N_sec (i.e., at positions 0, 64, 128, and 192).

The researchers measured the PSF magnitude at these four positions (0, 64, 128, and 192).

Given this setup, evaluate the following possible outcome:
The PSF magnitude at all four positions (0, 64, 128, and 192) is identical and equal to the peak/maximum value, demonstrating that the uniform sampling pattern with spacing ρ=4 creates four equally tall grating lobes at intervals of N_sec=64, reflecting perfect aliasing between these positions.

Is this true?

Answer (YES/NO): YES